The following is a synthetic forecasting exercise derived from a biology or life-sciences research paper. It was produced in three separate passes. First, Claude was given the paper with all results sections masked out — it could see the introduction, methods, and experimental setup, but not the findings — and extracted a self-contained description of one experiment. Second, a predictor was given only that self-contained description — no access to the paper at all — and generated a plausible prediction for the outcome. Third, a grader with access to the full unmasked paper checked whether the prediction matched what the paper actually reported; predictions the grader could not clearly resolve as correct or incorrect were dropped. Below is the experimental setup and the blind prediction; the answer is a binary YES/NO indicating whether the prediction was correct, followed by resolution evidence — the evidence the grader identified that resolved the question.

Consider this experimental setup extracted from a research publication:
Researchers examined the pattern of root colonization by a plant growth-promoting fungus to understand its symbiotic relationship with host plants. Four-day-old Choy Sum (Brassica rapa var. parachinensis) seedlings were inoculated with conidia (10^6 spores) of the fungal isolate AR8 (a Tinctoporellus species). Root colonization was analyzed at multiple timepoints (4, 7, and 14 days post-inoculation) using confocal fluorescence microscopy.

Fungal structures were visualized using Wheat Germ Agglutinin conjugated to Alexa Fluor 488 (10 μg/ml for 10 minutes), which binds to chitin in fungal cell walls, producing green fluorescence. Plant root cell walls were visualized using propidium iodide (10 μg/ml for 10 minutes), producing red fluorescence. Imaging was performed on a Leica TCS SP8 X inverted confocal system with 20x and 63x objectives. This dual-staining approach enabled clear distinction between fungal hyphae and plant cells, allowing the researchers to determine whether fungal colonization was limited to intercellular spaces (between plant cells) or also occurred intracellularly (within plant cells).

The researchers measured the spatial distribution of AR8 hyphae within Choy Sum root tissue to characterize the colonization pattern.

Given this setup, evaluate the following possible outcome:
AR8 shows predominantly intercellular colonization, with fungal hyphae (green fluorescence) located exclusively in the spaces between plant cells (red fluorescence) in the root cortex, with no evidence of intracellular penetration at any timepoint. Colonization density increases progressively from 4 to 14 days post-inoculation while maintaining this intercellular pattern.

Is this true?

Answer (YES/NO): NO